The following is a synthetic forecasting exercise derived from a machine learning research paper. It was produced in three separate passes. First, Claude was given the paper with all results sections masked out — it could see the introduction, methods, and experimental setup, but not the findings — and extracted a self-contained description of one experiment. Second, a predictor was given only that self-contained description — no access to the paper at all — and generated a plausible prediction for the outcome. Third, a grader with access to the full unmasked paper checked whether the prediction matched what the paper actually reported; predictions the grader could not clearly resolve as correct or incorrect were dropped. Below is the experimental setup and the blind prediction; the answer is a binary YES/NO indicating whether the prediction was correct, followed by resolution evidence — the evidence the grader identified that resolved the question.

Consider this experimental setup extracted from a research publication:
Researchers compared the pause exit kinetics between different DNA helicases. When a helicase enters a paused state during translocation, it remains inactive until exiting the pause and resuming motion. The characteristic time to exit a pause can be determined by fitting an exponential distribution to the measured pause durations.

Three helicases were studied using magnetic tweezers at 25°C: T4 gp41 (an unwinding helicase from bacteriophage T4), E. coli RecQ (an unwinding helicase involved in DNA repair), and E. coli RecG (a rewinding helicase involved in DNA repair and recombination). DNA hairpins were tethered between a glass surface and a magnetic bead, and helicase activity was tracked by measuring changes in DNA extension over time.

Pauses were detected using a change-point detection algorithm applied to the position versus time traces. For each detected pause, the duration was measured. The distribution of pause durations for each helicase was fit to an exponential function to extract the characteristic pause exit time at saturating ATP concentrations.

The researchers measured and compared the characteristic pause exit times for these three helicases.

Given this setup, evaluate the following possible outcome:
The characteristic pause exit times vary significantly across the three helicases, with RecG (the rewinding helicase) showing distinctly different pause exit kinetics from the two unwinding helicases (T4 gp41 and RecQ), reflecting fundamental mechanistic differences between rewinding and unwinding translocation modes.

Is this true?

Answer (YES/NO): NO